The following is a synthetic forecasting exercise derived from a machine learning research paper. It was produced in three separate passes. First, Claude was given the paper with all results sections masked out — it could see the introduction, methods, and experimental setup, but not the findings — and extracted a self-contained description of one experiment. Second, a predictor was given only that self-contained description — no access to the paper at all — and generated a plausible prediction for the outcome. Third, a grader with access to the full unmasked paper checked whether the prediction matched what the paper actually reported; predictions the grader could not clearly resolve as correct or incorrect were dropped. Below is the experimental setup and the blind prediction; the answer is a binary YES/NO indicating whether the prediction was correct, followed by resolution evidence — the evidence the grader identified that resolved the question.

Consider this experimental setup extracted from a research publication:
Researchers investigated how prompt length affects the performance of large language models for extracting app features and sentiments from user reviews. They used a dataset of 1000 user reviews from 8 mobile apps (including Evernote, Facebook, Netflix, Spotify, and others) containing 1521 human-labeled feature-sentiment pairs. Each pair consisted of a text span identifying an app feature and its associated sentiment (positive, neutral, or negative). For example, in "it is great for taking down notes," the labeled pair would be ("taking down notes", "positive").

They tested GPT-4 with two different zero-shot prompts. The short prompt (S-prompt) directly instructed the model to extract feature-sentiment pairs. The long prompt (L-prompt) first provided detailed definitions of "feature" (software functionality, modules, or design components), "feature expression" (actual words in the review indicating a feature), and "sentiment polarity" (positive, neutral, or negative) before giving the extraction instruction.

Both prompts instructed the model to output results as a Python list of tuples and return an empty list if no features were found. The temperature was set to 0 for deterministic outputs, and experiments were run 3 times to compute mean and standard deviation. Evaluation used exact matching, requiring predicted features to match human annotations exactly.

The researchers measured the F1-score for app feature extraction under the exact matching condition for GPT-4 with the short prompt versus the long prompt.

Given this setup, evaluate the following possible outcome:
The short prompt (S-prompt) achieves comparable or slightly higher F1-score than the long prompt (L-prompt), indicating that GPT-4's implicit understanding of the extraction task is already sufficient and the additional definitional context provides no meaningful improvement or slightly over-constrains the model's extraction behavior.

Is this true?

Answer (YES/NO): YES